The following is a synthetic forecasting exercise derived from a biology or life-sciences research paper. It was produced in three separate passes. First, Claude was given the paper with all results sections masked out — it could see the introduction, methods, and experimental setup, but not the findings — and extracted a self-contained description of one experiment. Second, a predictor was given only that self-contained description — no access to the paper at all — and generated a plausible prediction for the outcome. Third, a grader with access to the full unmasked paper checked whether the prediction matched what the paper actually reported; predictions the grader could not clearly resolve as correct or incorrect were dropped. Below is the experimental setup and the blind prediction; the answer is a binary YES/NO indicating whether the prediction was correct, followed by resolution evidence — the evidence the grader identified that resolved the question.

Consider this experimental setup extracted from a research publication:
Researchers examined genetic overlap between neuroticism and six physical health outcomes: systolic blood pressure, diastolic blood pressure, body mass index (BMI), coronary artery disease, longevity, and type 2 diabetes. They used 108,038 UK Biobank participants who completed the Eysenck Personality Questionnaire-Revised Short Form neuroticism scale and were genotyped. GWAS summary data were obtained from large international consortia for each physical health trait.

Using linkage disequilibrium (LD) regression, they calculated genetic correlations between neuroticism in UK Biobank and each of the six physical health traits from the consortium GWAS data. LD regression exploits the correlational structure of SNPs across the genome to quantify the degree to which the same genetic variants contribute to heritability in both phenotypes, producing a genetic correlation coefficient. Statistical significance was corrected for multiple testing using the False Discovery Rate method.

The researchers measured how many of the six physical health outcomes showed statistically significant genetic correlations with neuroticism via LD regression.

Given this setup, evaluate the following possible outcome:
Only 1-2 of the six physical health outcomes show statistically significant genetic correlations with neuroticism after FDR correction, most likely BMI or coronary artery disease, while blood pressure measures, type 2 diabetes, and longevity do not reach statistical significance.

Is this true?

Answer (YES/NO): NO